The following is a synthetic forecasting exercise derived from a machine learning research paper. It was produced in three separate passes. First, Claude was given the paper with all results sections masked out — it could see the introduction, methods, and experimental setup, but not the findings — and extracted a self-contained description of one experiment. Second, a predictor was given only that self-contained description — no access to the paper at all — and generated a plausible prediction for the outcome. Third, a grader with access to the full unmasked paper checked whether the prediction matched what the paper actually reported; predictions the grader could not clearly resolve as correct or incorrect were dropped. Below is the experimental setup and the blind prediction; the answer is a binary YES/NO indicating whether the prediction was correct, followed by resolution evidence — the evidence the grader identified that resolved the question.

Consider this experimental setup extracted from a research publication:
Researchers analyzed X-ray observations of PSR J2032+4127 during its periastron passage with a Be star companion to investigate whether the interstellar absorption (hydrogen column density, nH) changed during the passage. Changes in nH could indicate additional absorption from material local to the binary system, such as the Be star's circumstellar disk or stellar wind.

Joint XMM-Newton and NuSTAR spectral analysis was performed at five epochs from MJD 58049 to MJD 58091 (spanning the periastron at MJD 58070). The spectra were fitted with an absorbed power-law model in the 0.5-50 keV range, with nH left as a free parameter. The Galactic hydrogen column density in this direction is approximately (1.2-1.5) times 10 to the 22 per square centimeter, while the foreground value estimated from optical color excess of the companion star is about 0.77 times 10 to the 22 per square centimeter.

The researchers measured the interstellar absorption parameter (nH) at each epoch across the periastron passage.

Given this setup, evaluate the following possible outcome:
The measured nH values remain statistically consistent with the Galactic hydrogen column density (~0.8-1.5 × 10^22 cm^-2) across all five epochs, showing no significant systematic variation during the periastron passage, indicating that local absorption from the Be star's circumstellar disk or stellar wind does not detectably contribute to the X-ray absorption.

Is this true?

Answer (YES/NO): NO